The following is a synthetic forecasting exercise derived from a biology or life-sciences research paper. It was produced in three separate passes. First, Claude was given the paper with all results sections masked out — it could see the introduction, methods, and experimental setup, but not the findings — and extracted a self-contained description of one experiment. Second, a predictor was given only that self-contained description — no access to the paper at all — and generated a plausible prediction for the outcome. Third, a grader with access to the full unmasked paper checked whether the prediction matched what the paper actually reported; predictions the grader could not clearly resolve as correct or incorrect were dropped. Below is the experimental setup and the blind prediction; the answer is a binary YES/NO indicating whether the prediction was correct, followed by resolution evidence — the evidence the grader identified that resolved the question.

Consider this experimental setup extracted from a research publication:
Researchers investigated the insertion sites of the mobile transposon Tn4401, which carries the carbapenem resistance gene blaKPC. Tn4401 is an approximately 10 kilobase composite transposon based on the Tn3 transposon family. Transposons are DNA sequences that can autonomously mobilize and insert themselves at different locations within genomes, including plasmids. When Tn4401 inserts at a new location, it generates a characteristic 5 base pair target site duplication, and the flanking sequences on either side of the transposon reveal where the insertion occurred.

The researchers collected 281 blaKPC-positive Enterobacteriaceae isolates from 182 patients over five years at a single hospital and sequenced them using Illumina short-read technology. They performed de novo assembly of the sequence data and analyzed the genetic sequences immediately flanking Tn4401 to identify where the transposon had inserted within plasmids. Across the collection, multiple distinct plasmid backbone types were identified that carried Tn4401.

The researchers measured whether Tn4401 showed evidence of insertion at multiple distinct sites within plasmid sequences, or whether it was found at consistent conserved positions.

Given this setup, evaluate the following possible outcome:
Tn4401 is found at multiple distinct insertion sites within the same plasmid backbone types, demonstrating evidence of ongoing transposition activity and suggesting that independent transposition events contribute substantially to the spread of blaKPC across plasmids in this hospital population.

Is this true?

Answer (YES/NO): NO